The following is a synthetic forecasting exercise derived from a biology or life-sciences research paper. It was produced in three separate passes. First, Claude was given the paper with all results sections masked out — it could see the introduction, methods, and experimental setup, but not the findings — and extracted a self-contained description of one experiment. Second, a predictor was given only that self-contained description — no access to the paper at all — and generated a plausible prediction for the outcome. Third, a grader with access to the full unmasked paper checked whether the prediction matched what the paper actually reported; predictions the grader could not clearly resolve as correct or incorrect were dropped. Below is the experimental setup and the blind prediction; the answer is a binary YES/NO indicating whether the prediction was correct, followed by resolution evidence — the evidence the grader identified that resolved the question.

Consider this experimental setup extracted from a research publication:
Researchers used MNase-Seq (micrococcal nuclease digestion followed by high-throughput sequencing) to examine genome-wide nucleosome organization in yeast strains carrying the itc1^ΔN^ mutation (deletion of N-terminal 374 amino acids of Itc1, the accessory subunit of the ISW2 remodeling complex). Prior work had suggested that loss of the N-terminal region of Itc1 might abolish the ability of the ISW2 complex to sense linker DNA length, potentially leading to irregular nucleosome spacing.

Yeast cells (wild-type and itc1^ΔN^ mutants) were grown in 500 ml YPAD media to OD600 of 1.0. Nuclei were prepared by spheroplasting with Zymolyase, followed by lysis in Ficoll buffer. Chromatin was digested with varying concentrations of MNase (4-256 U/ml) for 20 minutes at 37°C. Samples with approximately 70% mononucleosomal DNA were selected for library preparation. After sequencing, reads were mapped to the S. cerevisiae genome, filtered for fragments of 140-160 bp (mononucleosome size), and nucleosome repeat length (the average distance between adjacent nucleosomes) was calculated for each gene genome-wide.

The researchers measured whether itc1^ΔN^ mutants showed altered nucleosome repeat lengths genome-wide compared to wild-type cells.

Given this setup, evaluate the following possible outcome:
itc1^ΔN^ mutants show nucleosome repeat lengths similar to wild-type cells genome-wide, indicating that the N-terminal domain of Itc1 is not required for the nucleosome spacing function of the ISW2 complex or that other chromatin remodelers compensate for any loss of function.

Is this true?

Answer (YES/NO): YES